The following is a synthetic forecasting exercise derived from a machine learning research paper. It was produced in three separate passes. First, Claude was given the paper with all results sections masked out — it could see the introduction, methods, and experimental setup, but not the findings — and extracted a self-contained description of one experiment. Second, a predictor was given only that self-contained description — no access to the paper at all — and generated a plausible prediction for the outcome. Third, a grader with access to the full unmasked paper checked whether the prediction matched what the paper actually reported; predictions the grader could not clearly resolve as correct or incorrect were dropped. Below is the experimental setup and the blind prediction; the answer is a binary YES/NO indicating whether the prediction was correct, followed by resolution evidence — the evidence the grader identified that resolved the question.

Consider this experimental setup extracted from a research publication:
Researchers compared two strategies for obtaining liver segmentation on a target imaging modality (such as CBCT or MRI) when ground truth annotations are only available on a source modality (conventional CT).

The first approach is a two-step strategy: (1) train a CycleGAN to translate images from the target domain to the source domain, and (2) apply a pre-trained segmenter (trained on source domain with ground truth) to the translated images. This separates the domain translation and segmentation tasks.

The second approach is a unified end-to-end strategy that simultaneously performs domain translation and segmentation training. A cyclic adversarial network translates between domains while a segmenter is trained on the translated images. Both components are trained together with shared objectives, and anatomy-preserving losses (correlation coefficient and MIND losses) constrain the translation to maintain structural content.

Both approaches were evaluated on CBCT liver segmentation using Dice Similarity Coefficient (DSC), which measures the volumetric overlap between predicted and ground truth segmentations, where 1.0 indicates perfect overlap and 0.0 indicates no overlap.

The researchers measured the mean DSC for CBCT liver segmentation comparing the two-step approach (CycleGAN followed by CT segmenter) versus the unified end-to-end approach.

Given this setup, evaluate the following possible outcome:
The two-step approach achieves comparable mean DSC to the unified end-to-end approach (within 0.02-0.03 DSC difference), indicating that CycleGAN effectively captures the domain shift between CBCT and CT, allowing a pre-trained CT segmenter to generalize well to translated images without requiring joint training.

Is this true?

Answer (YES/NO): NO